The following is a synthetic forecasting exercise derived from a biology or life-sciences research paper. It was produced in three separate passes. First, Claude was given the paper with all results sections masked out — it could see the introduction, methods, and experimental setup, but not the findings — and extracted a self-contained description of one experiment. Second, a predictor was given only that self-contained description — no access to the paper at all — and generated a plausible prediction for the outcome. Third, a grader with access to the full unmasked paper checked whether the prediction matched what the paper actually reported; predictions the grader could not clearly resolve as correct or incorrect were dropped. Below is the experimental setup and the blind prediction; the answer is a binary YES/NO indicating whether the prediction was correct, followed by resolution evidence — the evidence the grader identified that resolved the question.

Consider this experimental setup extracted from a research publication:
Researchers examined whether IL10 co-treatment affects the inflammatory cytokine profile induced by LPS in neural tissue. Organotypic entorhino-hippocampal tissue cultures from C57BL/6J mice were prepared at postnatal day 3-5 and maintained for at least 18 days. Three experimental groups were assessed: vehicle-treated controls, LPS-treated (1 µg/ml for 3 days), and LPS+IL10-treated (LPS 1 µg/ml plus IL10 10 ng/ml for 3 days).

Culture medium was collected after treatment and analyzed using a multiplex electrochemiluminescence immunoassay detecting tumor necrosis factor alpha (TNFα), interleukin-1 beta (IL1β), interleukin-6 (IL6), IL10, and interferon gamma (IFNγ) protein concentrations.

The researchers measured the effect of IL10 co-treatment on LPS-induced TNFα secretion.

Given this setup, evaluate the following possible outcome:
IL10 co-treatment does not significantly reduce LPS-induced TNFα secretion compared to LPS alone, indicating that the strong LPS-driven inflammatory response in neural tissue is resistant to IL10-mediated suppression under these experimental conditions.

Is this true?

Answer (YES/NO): NO